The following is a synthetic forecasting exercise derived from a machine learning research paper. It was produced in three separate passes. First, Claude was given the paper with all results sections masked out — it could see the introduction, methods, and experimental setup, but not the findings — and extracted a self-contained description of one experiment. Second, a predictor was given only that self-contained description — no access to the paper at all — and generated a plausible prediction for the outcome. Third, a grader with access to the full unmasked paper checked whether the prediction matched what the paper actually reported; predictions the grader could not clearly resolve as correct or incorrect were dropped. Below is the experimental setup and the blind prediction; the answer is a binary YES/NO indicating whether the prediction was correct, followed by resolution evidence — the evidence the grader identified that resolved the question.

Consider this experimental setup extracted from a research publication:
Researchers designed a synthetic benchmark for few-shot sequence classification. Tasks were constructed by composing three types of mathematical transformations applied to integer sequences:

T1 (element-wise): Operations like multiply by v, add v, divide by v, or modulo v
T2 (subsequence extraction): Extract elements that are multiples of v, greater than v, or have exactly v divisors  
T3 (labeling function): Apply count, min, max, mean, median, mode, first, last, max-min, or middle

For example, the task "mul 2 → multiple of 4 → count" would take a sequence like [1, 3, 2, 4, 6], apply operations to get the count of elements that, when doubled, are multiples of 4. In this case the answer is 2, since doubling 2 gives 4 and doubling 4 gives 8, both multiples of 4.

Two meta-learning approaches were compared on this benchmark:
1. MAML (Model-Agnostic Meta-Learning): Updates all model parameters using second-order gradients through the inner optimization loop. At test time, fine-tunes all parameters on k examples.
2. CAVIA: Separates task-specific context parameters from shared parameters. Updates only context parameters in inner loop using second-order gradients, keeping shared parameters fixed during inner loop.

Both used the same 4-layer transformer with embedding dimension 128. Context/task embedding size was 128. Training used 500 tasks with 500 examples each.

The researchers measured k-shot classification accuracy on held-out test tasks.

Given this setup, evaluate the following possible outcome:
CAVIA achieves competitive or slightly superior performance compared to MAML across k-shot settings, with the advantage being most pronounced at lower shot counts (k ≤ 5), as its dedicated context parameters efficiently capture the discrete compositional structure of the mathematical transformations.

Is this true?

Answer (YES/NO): YES